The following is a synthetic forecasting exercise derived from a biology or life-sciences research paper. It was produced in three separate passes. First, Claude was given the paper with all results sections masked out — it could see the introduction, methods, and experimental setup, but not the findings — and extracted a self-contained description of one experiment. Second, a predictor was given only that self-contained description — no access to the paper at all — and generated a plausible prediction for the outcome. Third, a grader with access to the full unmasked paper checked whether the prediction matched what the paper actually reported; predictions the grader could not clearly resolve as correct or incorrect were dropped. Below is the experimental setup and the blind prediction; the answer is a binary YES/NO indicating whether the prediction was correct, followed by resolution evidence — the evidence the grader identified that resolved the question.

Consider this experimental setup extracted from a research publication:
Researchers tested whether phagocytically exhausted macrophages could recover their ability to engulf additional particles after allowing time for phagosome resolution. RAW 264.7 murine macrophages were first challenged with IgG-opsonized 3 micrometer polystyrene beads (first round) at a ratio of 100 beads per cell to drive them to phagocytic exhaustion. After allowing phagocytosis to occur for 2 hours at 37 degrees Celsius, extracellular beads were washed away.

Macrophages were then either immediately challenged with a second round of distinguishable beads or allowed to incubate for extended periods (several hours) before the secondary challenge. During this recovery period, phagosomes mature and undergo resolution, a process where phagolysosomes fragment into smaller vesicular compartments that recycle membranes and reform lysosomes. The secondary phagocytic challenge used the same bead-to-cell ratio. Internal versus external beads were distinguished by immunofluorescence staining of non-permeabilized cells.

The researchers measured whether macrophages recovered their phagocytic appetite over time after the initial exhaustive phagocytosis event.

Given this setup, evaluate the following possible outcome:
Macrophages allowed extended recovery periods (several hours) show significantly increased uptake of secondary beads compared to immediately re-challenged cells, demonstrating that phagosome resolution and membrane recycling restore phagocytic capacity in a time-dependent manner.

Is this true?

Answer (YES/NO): NO